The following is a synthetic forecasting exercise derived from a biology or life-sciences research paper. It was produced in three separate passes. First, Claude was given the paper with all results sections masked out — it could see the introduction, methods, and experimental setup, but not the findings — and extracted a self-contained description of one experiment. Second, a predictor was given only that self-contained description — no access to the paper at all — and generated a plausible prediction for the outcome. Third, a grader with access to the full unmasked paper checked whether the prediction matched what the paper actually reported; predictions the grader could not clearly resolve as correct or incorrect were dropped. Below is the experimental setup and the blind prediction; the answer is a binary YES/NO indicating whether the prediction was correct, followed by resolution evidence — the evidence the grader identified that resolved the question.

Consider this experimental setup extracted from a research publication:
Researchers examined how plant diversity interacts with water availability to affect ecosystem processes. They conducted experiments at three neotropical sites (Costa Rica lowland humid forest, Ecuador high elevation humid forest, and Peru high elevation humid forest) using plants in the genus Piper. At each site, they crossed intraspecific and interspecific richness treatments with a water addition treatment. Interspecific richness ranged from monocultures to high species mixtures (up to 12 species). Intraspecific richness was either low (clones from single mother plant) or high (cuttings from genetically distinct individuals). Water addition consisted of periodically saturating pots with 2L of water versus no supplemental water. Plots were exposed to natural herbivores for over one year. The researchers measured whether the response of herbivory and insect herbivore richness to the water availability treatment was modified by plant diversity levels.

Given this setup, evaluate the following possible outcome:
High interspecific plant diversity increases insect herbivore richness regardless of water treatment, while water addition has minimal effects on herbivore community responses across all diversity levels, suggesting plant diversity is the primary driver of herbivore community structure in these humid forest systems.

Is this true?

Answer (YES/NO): NO